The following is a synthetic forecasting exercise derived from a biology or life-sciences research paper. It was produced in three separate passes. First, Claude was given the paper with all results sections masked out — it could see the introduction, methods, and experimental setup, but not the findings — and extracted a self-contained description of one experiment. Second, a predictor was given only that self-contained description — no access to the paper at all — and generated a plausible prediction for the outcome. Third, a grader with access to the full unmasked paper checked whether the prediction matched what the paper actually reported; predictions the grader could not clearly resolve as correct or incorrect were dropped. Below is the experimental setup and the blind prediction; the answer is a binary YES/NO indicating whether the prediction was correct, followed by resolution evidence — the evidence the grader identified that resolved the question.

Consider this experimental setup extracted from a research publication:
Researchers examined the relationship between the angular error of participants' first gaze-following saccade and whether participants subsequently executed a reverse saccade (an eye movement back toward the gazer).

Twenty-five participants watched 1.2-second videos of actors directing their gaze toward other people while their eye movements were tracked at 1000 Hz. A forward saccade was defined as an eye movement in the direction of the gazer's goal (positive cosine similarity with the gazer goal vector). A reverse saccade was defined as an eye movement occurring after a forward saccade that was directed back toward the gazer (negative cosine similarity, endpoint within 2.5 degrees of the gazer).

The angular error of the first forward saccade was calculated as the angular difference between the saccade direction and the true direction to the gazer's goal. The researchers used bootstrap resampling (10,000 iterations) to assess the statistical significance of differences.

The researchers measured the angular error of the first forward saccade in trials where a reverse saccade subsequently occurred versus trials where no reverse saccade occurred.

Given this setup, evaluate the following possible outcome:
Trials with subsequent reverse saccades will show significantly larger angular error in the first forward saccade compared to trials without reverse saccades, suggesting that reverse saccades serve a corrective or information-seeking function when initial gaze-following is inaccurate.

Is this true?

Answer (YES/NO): YES